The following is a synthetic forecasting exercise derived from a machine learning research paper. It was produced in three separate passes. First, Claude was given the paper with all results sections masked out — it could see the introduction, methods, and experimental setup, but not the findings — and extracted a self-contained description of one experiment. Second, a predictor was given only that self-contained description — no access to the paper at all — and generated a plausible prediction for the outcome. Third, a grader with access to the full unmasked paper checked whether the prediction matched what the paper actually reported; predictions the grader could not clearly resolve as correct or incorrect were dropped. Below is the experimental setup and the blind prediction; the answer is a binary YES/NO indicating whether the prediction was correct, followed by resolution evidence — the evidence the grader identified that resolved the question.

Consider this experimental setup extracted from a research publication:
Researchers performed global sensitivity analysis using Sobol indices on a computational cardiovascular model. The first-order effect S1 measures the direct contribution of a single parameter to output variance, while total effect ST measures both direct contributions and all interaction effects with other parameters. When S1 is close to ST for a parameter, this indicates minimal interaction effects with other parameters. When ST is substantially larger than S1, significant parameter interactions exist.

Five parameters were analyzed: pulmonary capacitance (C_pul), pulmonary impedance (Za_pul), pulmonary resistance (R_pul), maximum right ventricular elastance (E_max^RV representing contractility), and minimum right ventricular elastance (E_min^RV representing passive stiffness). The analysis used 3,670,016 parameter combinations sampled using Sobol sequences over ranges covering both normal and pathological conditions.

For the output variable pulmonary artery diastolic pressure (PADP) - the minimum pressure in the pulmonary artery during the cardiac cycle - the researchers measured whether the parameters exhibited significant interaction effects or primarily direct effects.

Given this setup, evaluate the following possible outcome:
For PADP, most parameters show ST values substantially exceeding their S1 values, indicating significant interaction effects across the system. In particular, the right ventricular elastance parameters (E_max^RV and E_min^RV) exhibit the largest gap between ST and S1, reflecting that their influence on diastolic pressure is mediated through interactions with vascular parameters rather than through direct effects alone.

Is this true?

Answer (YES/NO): NO